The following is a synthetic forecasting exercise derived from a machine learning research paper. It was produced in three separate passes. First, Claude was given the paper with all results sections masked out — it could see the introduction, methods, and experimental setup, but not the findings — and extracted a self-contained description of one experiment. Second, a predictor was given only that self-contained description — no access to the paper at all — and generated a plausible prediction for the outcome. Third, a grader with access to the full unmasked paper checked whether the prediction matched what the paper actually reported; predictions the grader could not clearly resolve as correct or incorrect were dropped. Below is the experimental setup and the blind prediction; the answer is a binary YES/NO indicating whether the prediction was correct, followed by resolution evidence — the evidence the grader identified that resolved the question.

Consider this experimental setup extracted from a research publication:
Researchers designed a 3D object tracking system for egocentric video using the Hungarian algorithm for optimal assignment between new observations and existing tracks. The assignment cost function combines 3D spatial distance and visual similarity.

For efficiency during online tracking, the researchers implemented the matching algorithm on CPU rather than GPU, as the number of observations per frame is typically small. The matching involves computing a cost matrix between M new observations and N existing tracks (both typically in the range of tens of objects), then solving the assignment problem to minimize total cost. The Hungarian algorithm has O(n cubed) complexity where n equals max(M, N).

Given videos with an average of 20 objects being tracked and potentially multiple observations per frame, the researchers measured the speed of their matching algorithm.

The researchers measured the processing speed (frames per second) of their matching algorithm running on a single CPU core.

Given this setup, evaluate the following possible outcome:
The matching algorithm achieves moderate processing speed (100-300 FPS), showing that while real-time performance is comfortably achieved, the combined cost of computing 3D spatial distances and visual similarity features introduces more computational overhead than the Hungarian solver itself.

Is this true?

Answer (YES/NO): NO